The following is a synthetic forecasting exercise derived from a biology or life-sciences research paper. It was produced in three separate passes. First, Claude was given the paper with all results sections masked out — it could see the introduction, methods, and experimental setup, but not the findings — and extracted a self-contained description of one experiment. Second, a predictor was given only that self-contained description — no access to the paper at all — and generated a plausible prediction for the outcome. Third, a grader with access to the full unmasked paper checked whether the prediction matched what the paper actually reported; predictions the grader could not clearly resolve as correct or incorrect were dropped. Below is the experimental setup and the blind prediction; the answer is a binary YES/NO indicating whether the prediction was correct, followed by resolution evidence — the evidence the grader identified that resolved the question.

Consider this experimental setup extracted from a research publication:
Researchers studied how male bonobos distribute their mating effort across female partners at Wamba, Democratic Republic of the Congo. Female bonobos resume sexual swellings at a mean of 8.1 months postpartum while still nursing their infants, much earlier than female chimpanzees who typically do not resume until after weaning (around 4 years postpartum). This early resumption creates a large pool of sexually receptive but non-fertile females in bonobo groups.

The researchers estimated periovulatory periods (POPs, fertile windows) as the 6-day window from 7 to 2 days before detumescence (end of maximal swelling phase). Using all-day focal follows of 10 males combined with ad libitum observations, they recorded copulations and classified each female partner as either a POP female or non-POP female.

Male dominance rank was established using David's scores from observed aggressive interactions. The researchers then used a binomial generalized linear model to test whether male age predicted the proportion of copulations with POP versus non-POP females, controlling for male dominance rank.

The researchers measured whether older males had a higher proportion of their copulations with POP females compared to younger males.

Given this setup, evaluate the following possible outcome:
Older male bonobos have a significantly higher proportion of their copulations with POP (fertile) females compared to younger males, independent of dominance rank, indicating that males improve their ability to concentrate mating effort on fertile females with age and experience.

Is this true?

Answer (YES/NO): NO